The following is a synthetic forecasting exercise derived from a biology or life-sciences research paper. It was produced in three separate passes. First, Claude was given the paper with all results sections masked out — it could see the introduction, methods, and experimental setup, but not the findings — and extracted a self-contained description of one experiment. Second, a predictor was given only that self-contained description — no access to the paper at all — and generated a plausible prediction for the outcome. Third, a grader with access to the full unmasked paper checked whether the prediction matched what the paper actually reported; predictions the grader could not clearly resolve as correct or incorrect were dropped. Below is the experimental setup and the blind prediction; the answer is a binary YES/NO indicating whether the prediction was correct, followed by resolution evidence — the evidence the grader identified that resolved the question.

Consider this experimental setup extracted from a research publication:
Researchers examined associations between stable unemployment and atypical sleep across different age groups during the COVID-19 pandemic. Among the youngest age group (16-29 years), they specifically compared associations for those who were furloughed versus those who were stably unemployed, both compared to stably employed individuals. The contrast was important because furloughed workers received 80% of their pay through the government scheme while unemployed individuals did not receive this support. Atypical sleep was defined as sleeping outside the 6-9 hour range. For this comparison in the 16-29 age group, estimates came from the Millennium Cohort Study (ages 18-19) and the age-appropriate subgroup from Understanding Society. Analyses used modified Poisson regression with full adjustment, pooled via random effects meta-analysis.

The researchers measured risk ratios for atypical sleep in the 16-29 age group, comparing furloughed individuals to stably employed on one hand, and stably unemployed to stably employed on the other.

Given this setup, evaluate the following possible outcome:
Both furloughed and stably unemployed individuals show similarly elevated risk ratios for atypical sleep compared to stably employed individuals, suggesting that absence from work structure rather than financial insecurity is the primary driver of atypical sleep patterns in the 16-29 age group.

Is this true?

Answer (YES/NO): NO